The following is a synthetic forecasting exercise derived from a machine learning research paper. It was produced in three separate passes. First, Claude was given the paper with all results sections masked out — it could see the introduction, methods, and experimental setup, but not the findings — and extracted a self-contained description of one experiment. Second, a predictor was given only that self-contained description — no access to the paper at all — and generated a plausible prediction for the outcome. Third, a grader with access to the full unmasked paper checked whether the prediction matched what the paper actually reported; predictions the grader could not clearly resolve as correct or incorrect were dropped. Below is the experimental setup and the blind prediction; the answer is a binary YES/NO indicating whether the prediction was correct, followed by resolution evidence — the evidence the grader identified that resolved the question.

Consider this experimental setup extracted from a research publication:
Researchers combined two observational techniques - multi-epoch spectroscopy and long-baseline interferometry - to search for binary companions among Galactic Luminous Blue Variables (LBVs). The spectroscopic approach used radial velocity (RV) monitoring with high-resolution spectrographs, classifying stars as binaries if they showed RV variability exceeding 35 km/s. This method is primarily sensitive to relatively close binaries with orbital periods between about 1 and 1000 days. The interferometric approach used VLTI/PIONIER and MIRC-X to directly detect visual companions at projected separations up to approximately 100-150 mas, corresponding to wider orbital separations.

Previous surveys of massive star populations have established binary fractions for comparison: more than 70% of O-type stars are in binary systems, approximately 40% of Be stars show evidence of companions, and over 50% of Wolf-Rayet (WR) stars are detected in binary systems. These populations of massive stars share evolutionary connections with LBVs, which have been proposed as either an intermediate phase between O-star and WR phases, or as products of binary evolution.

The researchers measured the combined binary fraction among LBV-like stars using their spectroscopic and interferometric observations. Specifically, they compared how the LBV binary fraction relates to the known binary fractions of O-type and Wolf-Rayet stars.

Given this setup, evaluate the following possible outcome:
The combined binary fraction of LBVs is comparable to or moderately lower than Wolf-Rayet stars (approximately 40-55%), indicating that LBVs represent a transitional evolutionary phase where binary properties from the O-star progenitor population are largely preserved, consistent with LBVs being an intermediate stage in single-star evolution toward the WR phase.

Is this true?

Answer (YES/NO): NO